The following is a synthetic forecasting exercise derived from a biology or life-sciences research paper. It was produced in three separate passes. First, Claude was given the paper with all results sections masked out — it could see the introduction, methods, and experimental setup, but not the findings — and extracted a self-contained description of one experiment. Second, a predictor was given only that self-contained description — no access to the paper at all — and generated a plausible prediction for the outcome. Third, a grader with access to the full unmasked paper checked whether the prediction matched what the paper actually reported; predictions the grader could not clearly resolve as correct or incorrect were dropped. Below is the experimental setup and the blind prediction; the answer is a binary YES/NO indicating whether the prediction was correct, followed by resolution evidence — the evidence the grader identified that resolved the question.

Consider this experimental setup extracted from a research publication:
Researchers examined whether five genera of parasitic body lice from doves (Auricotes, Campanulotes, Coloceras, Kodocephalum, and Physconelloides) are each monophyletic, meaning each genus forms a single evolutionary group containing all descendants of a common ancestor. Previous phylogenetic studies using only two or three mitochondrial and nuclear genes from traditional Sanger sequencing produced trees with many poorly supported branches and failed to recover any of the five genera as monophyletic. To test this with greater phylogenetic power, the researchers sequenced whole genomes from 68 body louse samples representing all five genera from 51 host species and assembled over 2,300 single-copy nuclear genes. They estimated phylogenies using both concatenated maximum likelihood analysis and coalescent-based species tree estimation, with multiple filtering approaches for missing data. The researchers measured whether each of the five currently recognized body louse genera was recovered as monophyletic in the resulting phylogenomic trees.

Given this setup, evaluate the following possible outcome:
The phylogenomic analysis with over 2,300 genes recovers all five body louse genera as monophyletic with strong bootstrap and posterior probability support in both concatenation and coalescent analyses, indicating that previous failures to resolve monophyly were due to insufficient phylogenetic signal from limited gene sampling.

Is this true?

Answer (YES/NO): NO